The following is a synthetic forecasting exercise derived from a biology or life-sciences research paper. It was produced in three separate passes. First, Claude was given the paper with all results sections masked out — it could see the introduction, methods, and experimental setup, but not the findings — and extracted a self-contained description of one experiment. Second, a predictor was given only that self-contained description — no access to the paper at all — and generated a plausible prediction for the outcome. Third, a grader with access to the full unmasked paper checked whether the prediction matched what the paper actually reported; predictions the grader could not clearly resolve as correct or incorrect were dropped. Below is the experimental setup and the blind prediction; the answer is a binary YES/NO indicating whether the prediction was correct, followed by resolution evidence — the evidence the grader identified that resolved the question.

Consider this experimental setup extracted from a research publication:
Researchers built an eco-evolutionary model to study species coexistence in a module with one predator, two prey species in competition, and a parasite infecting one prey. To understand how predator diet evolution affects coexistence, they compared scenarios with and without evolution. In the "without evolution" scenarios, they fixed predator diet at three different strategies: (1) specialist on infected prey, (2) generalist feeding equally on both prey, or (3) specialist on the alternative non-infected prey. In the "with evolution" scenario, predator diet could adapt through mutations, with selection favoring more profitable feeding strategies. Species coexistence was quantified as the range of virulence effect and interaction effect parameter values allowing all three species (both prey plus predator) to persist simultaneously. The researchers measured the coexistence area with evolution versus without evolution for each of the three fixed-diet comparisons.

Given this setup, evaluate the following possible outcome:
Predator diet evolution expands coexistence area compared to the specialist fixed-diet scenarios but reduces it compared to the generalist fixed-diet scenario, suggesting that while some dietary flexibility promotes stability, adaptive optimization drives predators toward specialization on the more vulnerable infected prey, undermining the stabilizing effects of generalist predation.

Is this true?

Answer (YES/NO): NO